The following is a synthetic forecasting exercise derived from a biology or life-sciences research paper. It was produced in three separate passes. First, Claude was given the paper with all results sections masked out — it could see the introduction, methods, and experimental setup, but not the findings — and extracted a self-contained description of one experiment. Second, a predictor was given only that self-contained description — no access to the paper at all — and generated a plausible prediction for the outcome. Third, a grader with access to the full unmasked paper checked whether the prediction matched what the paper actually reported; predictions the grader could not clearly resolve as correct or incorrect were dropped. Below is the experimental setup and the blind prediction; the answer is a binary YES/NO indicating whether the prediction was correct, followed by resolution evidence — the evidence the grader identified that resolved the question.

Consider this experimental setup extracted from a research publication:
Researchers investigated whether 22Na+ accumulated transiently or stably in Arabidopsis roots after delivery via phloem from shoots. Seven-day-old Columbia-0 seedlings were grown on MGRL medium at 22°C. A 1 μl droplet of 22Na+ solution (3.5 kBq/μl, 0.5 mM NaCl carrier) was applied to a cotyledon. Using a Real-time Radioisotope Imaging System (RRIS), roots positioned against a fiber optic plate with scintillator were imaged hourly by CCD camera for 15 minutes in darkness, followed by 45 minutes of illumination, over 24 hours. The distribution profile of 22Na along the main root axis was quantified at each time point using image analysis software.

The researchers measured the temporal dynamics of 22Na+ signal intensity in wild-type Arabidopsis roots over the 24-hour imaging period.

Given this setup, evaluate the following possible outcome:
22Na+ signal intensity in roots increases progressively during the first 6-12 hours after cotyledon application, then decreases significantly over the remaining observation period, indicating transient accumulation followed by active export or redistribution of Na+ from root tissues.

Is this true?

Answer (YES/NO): NO